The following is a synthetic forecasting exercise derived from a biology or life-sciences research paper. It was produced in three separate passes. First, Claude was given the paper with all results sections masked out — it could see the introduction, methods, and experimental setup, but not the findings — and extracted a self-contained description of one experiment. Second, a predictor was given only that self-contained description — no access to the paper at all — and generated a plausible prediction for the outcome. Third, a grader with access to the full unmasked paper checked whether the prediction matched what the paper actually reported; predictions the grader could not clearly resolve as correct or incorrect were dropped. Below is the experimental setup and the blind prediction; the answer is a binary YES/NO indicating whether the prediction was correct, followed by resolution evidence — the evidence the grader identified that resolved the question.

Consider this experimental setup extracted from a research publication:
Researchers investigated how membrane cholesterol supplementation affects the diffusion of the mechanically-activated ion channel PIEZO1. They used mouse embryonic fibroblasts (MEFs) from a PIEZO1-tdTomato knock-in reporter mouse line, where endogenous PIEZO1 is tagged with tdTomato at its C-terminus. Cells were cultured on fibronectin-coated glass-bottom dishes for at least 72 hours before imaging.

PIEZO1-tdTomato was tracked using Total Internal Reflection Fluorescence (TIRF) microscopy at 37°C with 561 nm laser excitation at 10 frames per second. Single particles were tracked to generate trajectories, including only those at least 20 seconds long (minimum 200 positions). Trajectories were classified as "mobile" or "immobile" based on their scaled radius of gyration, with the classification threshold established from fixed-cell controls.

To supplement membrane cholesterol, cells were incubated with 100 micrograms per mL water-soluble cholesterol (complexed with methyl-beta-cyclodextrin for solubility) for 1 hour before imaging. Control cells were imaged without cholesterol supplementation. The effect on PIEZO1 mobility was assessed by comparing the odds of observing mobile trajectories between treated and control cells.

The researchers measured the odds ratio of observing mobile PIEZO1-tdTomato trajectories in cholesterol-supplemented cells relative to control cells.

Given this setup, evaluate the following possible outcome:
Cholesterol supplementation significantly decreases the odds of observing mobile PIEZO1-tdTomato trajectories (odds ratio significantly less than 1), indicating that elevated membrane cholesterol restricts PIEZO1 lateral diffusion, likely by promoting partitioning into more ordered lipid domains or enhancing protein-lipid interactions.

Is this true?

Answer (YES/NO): YES